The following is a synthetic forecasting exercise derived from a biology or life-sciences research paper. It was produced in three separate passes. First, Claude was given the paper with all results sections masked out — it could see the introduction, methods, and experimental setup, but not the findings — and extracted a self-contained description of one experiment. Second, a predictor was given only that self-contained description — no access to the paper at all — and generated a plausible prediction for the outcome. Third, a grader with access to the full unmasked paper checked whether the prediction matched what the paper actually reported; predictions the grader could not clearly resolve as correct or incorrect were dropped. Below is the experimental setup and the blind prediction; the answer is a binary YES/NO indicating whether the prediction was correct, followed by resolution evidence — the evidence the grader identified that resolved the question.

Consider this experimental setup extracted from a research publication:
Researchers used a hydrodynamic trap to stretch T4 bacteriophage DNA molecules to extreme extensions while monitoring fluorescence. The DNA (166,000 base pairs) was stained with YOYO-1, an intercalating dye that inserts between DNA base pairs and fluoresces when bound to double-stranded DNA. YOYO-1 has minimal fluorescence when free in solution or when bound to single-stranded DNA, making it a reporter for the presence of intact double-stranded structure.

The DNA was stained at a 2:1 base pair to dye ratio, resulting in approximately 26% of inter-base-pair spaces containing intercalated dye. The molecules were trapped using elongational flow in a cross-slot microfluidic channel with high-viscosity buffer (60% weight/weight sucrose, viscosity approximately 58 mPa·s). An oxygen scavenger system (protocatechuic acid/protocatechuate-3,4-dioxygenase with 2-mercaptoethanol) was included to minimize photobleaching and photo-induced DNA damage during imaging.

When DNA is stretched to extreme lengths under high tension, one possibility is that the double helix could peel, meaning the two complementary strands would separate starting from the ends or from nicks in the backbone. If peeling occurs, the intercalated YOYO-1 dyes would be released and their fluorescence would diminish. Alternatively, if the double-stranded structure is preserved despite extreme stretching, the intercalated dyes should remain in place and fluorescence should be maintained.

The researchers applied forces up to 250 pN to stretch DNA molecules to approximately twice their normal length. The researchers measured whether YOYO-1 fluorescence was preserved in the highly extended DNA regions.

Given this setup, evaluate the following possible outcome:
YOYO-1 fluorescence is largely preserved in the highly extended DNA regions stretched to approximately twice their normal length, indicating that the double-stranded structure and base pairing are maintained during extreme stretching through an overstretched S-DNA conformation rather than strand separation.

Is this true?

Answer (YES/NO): NO